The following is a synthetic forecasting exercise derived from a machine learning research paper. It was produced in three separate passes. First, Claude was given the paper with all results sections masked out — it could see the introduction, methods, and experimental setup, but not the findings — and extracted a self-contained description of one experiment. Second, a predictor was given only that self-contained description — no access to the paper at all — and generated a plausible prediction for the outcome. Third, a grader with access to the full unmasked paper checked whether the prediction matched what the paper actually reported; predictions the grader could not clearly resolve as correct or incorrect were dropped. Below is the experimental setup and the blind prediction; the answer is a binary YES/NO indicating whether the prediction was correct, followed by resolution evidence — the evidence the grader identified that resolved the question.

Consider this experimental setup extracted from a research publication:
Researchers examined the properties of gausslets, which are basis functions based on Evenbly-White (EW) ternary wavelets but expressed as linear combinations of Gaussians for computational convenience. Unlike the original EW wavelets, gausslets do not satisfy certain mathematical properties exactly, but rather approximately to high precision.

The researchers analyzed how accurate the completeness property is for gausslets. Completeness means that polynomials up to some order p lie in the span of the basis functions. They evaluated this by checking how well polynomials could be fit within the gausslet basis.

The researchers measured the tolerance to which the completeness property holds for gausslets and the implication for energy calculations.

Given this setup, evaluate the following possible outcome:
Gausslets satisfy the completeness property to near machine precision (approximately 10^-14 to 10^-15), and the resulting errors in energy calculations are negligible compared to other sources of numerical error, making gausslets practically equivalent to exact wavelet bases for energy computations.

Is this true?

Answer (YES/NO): NO